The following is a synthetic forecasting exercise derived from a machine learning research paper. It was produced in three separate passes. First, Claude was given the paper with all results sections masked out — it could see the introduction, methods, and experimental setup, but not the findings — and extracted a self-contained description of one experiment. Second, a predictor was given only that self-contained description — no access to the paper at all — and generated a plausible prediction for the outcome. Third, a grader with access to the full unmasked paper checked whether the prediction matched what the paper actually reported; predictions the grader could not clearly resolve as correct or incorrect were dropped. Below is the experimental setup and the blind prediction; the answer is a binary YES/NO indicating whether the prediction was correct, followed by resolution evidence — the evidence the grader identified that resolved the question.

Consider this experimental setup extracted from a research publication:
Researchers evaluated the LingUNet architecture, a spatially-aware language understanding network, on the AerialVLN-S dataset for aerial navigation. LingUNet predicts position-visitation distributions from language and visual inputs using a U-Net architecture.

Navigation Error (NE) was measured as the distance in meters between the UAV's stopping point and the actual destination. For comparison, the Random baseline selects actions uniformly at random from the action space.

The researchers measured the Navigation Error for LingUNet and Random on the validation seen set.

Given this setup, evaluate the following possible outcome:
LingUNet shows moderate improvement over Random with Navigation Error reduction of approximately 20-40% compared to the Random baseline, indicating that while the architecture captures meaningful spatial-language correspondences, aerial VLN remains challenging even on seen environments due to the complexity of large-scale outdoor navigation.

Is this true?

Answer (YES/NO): NO